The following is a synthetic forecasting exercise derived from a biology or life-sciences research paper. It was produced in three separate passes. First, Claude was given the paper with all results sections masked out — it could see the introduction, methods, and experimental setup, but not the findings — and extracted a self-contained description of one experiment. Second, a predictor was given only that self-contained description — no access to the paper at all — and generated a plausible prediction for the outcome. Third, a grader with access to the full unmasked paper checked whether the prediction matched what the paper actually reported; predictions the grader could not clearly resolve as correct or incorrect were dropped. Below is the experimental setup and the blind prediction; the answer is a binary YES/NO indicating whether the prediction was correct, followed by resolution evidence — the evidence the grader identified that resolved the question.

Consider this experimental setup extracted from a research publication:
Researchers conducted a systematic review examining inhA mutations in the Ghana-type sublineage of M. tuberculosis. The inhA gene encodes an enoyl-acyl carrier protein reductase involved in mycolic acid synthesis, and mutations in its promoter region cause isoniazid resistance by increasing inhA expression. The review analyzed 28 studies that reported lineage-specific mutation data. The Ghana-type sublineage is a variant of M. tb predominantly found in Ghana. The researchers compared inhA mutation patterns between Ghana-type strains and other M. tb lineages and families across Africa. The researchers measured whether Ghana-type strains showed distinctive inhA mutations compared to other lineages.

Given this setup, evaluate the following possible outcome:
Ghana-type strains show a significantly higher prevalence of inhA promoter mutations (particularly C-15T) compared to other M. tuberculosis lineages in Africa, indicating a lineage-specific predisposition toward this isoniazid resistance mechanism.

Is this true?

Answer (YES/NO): NO